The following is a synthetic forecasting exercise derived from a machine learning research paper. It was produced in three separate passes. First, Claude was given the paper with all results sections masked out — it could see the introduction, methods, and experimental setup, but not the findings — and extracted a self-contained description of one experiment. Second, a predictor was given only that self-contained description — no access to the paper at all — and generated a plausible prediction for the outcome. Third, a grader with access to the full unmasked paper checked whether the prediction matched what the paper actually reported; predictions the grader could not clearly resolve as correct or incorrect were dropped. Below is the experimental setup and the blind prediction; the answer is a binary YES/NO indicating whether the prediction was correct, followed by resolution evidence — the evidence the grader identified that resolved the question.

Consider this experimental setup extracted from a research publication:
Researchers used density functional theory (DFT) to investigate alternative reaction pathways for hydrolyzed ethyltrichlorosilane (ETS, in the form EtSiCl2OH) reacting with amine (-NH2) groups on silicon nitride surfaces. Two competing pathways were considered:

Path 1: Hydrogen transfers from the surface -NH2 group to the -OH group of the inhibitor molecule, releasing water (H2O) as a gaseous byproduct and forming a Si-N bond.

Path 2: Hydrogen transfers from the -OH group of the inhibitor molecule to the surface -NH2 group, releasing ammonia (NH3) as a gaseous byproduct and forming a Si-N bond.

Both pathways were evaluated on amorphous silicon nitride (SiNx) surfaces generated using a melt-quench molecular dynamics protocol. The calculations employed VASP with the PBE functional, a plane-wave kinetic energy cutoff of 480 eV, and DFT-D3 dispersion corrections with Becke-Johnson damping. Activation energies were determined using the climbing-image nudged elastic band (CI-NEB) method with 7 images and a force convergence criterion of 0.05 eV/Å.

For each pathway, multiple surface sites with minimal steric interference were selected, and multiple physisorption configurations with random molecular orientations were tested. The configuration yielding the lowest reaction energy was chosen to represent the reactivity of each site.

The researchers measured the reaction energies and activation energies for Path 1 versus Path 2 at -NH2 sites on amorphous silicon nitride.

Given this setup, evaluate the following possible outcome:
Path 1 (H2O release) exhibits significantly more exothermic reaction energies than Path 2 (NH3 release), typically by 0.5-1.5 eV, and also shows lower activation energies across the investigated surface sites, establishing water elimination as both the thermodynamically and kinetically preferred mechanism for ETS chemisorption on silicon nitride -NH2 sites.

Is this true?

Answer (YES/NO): NO